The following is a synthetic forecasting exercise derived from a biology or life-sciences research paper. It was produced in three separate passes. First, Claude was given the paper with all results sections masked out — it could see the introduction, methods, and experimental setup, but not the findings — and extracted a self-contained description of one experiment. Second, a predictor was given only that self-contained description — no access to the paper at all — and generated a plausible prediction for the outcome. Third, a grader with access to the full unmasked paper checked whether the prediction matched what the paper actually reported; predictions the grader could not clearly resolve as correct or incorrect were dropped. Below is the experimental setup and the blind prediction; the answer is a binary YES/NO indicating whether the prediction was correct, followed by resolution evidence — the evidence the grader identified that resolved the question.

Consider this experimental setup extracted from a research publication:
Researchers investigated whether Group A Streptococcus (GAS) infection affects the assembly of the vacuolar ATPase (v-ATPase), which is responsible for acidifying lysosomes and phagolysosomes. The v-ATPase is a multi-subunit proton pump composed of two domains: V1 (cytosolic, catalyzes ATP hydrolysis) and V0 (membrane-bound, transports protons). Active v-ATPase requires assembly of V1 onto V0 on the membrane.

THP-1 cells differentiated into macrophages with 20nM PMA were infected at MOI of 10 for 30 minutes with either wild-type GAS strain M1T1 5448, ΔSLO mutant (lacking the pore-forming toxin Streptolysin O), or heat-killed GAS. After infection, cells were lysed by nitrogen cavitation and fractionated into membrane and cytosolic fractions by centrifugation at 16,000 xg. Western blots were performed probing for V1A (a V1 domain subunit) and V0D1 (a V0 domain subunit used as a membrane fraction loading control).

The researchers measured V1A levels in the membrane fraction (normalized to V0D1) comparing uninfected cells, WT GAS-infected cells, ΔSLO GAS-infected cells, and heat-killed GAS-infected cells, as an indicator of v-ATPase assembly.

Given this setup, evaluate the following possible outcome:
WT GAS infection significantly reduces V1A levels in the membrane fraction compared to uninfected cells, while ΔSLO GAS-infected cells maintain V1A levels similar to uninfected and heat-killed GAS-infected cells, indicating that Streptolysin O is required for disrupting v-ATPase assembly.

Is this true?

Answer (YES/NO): NO